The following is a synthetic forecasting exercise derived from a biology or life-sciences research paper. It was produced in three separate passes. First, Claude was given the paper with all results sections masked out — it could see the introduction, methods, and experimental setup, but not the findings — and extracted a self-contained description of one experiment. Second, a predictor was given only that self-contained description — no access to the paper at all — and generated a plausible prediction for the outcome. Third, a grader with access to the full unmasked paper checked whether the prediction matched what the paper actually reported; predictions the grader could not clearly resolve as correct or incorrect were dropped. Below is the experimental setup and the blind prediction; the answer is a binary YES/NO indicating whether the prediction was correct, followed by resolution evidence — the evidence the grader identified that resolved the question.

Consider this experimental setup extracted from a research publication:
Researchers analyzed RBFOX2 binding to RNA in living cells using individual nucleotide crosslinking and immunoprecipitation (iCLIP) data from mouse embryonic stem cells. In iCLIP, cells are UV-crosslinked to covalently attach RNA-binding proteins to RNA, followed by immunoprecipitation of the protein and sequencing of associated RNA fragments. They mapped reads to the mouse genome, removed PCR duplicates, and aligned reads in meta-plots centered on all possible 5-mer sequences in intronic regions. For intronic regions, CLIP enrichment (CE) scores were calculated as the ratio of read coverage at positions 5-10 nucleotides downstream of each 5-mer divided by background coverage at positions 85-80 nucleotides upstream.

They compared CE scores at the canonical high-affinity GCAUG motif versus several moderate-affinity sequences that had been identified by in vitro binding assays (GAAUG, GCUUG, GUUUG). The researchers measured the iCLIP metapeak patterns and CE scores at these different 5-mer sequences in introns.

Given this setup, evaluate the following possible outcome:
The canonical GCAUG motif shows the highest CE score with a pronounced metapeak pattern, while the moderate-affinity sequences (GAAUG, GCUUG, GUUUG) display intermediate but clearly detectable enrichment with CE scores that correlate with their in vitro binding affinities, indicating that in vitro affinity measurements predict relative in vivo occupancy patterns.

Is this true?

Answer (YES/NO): YES